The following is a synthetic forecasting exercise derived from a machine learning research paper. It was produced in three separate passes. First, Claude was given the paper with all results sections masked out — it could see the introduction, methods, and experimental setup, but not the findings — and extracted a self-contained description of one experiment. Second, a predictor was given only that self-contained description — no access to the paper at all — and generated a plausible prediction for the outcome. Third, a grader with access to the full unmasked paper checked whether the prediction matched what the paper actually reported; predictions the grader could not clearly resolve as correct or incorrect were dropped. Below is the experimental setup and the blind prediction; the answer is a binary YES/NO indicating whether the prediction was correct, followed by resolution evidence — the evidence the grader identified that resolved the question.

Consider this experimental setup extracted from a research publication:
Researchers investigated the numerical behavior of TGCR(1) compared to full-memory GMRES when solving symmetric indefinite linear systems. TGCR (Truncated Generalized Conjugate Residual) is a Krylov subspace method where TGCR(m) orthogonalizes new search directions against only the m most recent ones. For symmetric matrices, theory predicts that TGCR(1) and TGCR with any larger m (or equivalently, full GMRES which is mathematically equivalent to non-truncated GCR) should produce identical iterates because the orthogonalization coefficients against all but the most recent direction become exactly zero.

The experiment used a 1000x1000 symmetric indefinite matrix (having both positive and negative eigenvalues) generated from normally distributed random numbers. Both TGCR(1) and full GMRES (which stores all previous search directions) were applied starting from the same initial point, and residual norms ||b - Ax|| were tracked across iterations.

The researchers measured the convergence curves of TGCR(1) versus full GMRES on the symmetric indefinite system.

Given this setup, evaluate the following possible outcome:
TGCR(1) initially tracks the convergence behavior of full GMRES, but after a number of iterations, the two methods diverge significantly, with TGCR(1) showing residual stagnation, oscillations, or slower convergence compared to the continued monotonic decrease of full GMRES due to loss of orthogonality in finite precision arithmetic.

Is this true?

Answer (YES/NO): YES